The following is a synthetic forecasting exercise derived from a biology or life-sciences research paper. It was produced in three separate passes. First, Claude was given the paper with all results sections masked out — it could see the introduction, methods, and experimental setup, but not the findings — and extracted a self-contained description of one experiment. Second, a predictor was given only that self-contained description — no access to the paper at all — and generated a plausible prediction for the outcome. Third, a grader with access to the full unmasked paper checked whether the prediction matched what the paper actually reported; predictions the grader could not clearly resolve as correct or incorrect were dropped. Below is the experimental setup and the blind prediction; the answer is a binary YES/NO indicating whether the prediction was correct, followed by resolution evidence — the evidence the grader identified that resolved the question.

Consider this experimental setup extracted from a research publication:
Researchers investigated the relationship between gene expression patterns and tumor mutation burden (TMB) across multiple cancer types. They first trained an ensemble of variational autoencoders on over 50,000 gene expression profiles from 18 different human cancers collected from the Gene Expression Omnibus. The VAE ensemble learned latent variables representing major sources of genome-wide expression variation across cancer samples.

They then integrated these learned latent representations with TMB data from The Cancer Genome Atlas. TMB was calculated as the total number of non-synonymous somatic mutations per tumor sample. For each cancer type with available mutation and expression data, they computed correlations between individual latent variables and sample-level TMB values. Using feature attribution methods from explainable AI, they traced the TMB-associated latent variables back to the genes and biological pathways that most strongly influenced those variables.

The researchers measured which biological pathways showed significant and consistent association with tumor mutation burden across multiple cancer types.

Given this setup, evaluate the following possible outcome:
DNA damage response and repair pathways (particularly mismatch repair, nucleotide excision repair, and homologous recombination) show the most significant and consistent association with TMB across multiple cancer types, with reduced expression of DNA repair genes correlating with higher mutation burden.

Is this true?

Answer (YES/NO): NO